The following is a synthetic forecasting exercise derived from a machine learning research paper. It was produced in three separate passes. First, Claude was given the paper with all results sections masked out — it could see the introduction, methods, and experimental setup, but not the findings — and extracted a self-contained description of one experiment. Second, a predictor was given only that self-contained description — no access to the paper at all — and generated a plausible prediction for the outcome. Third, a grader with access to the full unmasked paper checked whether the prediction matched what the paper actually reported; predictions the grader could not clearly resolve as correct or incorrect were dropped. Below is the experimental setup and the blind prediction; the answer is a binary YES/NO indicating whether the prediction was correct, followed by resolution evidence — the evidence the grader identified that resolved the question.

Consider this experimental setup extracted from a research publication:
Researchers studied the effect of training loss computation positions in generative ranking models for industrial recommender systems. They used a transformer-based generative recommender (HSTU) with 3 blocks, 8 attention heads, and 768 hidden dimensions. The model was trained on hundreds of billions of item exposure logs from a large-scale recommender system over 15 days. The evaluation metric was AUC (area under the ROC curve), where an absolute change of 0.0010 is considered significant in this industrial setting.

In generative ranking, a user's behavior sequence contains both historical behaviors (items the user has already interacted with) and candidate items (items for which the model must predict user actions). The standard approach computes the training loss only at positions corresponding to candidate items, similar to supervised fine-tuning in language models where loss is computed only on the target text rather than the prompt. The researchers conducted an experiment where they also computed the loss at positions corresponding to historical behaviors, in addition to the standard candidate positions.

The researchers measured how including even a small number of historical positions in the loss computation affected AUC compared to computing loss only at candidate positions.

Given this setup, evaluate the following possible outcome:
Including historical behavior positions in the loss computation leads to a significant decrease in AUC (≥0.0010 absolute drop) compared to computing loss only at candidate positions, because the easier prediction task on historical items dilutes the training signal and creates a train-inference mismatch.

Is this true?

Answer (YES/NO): YES